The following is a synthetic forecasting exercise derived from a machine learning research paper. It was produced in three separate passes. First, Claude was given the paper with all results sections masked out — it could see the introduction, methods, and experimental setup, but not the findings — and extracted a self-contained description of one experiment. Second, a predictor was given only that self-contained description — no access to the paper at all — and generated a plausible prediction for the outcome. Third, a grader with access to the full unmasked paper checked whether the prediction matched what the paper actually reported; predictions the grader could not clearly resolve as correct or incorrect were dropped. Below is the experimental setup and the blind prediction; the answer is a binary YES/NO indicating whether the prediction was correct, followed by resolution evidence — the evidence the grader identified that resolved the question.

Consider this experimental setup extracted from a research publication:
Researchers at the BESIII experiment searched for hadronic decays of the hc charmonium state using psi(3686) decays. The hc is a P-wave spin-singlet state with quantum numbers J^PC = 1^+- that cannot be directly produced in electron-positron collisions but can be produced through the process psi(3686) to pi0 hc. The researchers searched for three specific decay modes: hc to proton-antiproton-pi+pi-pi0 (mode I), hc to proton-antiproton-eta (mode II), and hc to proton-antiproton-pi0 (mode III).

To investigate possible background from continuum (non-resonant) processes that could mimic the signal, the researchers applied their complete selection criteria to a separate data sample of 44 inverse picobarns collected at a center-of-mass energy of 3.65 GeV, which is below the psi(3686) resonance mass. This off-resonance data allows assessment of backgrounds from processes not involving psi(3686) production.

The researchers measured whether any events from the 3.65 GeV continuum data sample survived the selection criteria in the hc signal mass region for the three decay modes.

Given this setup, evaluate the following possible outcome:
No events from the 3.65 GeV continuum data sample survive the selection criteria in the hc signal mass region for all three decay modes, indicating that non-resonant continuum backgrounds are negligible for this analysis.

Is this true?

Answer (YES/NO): YES